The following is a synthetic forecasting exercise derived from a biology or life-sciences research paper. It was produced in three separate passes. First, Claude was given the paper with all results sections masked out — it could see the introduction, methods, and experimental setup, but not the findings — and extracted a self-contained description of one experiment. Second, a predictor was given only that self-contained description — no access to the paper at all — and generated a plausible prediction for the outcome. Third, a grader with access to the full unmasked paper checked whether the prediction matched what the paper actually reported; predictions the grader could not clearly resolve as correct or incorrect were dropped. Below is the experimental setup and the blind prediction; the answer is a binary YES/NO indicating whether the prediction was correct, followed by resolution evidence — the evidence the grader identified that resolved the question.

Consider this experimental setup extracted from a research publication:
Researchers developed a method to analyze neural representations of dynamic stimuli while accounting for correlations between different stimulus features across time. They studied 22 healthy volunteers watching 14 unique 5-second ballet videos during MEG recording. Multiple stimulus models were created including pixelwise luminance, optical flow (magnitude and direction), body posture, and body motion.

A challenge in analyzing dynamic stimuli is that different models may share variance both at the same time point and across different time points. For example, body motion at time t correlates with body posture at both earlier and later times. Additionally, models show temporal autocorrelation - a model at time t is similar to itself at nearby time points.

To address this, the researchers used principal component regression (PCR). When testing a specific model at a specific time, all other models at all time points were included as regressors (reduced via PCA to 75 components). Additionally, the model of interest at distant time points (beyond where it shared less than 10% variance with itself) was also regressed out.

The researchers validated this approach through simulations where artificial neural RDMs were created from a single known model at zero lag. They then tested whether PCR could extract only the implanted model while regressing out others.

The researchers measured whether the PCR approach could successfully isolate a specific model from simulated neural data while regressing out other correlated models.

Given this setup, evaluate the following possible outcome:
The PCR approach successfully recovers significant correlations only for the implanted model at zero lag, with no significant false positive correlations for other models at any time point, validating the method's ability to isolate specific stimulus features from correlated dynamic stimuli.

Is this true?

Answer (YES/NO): NO